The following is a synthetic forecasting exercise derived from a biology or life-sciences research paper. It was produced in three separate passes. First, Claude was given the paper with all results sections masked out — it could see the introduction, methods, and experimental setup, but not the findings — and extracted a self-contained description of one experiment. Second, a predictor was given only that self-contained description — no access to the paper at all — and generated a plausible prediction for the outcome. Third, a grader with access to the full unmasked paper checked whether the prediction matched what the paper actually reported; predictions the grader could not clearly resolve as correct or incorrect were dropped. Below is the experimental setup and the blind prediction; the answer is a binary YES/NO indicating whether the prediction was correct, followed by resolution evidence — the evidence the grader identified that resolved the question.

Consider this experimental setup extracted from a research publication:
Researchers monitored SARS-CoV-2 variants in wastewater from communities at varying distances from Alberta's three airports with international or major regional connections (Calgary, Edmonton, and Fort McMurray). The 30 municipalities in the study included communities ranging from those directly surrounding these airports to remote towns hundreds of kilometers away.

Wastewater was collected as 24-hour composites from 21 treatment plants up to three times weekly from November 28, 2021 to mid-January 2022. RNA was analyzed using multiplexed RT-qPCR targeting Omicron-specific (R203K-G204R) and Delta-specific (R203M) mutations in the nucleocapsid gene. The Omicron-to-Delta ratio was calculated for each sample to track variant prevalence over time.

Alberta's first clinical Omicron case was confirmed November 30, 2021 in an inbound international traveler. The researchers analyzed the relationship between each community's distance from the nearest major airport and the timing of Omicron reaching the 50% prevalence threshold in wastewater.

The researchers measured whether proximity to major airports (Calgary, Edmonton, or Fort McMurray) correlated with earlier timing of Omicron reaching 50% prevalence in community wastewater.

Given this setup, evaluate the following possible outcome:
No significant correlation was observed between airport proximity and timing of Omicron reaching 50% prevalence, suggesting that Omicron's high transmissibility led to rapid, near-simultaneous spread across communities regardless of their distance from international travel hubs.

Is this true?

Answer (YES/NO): NO